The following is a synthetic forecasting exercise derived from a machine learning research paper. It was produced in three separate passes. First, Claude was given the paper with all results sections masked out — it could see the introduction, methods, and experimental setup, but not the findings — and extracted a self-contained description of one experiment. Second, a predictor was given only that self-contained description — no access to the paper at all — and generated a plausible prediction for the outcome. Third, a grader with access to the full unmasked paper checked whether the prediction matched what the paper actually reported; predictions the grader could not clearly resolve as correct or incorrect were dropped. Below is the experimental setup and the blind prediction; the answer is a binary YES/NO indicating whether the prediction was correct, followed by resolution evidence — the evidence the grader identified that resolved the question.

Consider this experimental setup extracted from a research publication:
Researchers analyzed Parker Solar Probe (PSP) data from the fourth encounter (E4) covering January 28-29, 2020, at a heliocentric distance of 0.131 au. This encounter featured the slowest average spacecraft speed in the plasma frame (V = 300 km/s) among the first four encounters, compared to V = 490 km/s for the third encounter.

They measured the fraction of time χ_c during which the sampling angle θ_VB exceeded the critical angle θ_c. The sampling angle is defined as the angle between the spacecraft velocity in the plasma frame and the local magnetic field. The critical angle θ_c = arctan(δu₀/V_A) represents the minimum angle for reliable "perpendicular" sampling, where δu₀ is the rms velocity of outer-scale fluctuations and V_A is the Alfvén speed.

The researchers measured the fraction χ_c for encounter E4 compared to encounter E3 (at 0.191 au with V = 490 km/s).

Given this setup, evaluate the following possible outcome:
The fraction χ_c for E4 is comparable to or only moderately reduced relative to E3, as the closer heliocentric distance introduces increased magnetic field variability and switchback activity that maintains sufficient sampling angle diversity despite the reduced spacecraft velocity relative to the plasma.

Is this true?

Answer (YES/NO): NO